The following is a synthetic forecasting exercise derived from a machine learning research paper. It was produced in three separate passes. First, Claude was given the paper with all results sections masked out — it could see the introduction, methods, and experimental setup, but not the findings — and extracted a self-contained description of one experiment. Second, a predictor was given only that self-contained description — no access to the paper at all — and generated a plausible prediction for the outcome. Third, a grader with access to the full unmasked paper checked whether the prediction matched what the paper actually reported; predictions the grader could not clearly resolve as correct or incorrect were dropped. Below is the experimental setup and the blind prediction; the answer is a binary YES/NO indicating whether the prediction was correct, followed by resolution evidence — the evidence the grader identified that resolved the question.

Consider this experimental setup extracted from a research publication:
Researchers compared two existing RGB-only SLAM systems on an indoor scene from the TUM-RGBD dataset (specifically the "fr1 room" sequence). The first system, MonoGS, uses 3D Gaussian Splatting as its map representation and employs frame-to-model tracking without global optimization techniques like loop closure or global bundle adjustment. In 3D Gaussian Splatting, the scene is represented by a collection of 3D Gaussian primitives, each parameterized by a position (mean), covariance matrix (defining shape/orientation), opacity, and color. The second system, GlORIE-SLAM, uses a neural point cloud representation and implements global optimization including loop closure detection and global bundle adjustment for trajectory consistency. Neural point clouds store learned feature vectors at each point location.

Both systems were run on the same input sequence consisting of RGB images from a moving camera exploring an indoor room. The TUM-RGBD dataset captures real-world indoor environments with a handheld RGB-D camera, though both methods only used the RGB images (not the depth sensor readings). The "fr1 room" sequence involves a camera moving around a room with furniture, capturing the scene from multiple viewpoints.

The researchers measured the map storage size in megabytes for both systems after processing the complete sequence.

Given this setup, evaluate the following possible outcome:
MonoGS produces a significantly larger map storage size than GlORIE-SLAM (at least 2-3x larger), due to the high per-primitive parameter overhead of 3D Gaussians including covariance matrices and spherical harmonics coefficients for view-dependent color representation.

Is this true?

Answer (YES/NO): NO